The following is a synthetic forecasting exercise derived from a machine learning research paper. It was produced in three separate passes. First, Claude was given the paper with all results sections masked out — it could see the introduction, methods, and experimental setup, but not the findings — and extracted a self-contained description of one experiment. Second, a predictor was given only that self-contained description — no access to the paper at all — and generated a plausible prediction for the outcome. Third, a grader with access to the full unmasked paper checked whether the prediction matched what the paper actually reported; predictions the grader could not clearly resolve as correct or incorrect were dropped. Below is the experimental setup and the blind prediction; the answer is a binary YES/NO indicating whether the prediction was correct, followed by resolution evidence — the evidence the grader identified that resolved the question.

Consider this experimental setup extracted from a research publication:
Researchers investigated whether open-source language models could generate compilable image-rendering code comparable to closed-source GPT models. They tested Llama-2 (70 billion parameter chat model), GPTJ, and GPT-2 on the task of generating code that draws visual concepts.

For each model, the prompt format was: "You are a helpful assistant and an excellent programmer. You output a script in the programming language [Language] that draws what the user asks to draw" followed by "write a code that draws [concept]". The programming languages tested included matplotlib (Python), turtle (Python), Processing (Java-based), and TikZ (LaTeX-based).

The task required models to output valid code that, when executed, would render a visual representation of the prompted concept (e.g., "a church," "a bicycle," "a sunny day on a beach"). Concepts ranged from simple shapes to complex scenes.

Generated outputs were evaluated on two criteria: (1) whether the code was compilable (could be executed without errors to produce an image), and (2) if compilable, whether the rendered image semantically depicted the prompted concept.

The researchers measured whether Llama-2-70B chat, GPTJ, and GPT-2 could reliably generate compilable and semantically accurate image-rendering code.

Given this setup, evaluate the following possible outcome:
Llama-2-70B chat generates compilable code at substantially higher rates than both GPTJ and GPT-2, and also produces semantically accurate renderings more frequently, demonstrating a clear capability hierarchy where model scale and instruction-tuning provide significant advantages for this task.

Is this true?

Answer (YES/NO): NO